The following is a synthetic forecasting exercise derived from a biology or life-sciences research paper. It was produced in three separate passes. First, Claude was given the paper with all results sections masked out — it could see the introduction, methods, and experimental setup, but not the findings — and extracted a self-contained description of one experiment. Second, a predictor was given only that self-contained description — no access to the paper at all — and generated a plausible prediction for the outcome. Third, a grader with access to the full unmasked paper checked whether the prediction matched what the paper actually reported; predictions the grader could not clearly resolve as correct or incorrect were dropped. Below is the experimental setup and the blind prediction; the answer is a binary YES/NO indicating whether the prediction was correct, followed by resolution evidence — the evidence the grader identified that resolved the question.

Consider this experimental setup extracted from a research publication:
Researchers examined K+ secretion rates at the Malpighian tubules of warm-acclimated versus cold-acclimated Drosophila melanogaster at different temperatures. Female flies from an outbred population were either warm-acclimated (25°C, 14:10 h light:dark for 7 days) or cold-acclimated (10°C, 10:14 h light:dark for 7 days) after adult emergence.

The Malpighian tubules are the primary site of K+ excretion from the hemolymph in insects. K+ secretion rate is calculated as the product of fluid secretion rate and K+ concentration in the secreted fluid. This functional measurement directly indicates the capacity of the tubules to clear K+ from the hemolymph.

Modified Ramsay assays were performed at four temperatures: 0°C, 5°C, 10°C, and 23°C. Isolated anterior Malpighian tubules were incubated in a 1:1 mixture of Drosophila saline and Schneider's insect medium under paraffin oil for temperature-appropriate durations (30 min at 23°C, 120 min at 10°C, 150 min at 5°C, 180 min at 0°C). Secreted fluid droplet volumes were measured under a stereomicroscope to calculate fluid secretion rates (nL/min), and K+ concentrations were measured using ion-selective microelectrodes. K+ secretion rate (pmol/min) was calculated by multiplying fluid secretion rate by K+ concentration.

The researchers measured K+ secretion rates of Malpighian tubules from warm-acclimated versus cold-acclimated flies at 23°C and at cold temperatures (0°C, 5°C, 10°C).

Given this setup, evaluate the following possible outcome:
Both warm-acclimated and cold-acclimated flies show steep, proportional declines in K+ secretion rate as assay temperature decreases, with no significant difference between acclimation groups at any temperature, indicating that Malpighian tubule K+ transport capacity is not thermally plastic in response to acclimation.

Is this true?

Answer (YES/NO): NO